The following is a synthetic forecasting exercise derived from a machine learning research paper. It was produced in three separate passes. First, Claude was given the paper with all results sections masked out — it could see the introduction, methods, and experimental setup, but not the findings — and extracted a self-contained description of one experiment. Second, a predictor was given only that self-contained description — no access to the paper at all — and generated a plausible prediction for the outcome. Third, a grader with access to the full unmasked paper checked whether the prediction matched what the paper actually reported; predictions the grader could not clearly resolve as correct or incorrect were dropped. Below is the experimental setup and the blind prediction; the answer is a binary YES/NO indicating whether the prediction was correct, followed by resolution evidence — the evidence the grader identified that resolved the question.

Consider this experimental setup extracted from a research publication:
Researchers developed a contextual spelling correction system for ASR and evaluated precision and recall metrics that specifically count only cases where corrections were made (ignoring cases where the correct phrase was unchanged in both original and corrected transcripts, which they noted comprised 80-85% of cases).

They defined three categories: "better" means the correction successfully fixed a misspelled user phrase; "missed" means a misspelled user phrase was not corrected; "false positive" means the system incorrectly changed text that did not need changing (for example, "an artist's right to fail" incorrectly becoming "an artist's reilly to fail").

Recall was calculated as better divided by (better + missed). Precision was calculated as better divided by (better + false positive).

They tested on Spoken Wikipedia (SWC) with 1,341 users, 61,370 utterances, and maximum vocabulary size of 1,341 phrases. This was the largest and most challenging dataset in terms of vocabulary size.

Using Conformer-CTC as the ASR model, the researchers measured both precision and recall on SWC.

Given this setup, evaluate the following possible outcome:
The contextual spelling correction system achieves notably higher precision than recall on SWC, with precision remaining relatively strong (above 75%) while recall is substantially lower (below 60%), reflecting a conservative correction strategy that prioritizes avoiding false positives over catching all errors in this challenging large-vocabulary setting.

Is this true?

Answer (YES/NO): NO